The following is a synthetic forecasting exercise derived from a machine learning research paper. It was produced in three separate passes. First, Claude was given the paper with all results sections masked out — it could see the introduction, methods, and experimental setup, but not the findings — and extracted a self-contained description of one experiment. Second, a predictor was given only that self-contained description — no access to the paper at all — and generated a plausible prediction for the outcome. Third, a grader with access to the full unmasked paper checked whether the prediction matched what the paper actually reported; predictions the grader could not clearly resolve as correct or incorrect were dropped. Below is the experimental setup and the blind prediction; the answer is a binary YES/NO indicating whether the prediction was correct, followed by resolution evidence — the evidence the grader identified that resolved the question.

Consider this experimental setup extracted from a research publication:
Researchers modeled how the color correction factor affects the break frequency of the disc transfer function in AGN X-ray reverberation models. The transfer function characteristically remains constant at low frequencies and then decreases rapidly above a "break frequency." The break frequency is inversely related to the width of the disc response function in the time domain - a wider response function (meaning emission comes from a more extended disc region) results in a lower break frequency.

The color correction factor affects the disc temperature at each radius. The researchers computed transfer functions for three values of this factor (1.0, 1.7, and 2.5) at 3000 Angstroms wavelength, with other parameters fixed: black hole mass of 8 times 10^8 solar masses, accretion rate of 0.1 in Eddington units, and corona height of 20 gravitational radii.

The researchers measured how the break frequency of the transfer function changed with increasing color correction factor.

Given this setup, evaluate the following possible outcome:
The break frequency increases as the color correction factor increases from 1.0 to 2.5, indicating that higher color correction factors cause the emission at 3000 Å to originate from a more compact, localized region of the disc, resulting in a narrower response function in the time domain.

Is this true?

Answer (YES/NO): NO